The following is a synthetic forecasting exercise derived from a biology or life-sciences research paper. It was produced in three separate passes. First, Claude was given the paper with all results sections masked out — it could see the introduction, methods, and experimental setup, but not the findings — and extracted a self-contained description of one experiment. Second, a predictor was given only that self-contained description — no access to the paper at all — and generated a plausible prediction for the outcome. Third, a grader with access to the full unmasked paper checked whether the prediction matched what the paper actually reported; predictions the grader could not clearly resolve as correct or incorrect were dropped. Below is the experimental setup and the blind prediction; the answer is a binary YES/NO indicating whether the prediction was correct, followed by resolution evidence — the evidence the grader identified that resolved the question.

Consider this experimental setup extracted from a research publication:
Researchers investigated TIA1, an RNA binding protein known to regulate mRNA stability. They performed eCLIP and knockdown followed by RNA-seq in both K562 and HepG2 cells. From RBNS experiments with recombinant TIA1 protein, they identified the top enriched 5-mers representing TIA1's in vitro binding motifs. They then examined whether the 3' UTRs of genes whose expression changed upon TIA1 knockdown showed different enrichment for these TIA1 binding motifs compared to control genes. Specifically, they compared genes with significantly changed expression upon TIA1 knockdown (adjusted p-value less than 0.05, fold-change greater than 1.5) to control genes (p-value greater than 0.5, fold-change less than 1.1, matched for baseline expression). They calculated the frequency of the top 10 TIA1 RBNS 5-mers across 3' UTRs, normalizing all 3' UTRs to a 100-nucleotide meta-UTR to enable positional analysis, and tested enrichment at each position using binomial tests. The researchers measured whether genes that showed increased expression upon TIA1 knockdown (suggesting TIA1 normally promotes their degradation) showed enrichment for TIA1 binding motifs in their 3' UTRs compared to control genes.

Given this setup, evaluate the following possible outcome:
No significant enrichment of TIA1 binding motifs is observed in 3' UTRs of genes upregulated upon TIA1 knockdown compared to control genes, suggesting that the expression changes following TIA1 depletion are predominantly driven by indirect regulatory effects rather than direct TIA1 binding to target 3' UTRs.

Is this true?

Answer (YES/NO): YES